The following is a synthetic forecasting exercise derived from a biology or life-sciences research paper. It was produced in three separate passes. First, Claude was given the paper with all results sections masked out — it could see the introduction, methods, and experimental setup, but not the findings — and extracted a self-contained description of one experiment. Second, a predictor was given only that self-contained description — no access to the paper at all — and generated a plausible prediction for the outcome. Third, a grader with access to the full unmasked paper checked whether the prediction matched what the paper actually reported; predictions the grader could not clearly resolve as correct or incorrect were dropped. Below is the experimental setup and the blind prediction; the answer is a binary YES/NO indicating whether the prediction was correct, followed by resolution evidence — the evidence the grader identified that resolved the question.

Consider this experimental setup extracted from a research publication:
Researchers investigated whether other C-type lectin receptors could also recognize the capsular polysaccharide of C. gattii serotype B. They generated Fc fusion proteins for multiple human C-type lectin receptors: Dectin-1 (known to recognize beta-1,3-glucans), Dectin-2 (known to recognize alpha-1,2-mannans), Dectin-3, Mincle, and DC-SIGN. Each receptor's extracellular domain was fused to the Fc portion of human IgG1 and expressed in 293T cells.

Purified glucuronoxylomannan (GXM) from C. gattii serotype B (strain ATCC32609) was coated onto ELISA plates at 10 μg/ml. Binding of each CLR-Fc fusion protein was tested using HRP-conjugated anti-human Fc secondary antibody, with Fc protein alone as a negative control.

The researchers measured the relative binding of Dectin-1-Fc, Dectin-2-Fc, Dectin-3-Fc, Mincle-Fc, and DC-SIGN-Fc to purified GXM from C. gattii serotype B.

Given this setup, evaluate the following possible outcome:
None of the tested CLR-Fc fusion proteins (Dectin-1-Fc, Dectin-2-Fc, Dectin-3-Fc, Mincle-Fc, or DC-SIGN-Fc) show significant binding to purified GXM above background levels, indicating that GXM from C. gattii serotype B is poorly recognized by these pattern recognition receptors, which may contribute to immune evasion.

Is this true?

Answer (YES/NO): NO